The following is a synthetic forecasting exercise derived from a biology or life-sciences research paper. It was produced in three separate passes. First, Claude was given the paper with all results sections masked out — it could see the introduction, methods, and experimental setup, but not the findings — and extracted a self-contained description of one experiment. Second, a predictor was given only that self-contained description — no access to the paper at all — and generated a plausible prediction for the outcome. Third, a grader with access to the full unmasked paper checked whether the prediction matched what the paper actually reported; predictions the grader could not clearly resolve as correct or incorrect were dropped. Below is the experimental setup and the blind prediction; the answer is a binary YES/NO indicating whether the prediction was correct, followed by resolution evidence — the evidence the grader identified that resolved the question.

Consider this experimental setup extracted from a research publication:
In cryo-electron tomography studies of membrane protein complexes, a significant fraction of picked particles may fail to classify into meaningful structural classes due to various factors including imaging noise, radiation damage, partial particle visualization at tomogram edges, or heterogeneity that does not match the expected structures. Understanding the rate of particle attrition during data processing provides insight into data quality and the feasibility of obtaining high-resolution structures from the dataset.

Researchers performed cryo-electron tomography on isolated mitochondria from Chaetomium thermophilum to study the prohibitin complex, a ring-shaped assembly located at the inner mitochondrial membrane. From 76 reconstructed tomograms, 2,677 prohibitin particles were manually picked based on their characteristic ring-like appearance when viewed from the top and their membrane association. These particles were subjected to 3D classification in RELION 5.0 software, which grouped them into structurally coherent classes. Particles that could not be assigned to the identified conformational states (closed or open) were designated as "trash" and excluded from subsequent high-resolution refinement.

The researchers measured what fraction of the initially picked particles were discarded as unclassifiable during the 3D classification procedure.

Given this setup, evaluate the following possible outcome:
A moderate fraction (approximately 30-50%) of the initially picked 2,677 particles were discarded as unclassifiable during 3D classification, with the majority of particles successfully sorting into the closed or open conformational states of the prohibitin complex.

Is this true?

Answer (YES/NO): NO